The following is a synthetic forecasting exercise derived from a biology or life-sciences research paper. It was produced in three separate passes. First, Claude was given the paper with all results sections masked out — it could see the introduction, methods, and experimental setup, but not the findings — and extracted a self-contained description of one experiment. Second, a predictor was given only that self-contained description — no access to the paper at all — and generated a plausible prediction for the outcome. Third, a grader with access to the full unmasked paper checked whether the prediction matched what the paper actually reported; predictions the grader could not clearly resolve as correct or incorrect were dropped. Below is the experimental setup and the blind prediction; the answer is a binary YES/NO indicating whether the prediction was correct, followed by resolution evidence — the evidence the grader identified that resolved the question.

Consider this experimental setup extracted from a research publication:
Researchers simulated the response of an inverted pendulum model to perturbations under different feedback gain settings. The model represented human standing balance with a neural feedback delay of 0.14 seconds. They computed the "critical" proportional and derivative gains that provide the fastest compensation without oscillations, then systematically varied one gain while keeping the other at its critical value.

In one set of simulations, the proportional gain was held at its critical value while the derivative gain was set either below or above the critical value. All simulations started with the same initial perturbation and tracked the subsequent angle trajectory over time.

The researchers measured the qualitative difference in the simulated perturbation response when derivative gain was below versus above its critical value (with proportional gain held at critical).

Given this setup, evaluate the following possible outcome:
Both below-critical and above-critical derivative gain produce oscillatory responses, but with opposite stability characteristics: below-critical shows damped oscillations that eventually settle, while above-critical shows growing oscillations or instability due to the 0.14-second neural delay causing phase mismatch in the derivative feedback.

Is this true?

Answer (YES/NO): NO